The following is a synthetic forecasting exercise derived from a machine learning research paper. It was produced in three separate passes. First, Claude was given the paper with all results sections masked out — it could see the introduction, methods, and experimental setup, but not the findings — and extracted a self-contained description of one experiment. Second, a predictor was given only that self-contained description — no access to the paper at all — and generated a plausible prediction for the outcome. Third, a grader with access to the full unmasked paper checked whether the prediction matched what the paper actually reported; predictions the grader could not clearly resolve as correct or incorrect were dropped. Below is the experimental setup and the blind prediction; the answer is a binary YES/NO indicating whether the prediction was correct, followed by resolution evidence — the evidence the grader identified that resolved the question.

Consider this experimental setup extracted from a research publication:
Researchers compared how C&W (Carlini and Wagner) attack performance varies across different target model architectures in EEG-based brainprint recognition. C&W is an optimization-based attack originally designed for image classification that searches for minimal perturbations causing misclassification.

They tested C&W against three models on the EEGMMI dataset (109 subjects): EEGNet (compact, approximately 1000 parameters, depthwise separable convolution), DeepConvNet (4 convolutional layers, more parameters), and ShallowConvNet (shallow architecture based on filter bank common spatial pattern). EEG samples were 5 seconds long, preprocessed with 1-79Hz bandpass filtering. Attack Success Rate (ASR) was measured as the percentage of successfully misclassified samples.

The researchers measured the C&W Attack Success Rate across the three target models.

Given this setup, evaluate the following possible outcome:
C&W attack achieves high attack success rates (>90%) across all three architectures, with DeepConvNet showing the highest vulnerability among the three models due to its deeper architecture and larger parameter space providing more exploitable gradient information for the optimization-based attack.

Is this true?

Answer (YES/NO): NO